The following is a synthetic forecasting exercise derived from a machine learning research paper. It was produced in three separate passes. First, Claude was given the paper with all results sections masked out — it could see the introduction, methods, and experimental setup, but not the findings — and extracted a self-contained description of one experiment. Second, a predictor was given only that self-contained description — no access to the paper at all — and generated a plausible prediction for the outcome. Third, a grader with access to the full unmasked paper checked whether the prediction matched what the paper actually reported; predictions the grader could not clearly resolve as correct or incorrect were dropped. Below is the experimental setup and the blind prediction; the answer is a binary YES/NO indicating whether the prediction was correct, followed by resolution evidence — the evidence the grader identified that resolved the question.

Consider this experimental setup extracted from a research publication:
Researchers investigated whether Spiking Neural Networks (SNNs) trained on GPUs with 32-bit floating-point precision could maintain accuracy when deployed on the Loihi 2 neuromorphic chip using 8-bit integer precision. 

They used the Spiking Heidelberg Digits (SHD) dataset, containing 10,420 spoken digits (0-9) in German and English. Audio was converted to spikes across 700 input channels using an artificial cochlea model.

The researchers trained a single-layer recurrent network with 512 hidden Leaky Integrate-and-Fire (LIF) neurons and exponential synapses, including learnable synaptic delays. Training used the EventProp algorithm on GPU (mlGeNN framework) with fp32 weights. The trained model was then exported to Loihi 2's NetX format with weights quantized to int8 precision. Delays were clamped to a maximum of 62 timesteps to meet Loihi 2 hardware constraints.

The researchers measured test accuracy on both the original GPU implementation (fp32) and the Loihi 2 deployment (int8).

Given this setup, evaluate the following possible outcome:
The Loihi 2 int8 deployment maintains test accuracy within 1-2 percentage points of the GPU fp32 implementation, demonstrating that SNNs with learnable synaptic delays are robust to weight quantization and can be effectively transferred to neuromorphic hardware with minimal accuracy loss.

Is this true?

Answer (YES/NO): NO